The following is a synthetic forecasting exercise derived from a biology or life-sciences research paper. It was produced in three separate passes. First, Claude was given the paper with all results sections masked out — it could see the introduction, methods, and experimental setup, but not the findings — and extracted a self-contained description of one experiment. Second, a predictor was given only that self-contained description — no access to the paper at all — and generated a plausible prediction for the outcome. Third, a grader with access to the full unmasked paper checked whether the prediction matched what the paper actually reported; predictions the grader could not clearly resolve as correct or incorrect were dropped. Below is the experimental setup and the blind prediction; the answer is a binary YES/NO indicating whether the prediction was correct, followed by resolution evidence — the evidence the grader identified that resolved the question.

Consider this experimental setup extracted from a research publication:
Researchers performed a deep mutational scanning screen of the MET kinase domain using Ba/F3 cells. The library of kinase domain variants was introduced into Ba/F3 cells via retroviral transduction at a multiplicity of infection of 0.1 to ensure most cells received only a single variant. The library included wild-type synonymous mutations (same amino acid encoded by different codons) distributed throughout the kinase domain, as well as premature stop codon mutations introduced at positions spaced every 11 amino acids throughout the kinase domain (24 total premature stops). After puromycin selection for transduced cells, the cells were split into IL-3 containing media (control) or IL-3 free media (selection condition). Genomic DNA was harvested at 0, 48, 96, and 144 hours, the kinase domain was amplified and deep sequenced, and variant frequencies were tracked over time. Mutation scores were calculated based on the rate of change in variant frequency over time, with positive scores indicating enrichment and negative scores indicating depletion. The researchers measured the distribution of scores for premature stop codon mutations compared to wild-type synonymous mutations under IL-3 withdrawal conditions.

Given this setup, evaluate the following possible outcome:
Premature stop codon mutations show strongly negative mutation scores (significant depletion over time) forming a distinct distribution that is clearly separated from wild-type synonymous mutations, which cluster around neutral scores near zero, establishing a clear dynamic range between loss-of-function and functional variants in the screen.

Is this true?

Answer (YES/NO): YES